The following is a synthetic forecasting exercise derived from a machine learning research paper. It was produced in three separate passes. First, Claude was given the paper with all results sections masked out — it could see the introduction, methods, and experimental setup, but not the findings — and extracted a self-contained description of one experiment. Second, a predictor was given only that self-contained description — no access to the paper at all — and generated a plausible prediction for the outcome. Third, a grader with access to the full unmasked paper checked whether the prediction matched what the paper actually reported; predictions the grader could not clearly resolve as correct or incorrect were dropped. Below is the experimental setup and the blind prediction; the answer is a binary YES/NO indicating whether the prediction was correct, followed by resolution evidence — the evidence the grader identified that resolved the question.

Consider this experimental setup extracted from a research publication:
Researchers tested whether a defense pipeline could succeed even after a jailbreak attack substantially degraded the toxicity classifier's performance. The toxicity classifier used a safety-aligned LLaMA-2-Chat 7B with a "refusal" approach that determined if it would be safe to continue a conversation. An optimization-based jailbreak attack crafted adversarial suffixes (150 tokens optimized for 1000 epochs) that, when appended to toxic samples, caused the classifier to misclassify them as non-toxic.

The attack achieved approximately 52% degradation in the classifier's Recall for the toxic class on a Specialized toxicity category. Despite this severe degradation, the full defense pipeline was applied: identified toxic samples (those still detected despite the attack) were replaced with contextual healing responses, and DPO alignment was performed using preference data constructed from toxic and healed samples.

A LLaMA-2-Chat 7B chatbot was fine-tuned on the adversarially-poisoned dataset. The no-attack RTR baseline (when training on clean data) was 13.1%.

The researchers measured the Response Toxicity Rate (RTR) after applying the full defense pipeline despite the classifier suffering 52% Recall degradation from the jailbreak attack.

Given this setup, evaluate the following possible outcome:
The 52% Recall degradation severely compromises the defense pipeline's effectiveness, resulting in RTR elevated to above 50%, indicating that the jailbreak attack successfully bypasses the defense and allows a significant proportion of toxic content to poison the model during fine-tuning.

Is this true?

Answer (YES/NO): NO